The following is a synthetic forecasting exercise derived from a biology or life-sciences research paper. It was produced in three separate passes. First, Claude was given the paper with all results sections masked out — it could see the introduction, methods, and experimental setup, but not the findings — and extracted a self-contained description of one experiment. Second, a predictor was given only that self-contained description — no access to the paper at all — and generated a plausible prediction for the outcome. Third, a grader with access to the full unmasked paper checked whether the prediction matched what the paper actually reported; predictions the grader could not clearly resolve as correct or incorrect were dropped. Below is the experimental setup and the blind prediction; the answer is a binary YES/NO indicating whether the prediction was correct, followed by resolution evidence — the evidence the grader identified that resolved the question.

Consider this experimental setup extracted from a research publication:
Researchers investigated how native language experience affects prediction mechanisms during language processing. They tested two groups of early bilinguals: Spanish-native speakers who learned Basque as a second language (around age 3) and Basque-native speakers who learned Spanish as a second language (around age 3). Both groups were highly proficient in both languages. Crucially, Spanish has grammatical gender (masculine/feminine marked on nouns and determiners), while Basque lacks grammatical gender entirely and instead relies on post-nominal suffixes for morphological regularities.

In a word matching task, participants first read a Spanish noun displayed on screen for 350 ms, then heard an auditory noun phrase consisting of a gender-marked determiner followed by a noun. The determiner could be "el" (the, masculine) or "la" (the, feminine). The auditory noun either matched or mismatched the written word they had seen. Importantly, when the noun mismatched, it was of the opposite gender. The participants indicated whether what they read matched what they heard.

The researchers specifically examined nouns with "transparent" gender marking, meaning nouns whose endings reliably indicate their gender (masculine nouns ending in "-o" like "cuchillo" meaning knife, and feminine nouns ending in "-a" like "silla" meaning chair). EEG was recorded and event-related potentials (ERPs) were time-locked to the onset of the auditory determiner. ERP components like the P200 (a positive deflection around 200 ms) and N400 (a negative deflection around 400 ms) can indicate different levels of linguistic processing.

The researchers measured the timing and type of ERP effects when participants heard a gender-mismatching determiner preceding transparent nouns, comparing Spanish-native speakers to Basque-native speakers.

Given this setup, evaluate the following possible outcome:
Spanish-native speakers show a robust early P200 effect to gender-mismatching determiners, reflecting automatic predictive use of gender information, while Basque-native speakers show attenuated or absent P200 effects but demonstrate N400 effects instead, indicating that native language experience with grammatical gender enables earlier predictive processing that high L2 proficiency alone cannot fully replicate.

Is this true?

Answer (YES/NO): NO